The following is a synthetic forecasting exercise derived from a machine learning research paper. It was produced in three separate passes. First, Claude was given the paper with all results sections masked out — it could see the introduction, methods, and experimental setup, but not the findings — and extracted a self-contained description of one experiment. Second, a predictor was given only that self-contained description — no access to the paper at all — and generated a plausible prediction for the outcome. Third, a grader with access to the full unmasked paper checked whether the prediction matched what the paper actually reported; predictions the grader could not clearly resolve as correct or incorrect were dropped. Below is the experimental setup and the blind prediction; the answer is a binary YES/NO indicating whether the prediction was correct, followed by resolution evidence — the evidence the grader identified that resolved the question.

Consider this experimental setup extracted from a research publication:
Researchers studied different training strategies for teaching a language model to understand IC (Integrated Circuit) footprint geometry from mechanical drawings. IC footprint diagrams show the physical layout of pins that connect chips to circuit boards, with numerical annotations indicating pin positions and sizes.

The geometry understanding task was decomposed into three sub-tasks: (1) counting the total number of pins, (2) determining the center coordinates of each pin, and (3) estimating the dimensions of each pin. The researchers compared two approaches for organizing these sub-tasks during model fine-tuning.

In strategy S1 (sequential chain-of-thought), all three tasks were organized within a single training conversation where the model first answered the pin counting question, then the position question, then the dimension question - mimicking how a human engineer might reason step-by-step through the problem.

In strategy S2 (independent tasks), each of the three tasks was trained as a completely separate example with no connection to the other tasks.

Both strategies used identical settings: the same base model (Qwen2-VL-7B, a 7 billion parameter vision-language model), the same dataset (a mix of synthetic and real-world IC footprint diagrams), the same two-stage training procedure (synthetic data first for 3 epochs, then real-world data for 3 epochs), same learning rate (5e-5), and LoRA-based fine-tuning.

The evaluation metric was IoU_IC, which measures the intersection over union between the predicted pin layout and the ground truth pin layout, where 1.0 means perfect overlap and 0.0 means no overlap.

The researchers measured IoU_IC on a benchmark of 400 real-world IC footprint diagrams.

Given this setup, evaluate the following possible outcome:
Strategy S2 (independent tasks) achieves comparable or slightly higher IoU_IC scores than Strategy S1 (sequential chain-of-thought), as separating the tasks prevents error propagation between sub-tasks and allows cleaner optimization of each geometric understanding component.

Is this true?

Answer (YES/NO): NO